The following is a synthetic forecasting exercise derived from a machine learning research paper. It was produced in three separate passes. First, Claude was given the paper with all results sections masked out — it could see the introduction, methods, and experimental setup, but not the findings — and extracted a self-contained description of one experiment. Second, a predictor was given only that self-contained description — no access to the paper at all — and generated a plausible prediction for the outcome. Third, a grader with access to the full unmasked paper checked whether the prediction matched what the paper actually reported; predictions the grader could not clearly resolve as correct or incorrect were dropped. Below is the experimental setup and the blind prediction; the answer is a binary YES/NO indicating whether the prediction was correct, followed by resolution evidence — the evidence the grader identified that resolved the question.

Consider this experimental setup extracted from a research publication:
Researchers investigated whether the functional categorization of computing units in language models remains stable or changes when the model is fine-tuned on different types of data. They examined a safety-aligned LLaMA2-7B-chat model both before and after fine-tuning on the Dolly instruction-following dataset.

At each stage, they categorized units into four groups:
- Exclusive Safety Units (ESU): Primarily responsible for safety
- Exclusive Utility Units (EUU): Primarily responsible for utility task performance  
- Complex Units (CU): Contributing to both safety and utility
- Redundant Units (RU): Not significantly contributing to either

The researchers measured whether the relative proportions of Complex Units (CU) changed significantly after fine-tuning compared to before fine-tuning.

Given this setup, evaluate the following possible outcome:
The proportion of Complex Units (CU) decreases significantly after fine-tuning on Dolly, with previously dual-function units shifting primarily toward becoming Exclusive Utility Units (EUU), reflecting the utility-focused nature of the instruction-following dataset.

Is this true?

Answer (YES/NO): YES